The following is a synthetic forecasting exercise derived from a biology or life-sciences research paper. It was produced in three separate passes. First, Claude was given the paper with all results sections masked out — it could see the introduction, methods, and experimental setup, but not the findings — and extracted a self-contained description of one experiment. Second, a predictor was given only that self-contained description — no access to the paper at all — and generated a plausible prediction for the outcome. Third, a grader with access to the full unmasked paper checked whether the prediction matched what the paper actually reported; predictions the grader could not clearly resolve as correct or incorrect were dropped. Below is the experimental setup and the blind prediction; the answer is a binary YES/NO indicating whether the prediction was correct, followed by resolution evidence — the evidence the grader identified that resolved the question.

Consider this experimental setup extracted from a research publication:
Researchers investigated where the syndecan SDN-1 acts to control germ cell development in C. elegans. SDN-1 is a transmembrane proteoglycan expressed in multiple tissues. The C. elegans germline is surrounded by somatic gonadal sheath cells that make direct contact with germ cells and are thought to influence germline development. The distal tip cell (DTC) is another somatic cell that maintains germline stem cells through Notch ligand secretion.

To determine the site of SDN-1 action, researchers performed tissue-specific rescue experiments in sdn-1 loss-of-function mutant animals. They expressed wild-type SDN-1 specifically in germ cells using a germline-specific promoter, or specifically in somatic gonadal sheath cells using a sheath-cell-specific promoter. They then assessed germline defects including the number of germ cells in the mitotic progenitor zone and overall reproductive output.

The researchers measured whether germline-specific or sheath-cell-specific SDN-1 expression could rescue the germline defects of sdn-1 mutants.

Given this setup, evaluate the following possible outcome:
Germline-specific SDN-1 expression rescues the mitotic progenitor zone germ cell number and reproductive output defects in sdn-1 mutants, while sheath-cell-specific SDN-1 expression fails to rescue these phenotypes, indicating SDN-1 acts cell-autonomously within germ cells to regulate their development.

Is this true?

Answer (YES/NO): NO